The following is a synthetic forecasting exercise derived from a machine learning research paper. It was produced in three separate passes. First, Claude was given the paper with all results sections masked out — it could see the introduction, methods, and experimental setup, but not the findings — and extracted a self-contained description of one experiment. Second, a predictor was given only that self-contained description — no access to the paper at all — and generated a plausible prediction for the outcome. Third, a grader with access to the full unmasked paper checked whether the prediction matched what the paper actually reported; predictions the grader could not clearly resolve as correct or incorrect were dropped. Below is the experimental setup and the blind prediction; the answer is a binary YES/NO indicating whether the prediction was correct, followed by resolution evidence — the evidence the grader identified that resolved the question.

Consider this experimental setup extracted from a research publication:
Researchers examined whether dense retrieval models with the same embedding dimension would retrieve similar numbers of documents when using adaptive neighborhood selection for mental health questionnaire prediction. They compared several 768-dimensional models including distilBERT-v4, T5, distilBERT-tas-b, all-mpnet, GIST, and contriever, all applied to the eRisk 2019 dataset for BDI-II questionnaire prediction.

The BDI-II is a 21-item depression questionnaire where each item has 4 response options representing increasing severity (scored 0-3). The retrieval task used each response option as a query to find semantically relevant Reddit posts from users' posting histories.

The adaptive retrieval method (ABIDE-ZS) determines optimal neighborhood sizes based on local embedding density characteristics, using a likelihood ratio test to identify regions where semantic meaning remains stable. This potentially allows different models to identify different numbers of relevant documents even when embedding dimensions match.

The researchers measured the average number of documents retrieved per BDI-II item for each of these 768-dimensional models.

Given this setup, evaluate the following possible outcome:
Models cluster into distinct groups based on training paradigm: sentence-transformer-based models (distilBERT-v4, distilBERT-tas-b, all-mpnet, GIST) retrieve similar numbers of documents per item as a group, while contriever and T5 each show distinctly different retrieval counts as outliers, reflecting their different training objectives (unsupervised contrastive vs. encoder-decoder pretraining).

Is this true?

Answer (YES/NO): NO